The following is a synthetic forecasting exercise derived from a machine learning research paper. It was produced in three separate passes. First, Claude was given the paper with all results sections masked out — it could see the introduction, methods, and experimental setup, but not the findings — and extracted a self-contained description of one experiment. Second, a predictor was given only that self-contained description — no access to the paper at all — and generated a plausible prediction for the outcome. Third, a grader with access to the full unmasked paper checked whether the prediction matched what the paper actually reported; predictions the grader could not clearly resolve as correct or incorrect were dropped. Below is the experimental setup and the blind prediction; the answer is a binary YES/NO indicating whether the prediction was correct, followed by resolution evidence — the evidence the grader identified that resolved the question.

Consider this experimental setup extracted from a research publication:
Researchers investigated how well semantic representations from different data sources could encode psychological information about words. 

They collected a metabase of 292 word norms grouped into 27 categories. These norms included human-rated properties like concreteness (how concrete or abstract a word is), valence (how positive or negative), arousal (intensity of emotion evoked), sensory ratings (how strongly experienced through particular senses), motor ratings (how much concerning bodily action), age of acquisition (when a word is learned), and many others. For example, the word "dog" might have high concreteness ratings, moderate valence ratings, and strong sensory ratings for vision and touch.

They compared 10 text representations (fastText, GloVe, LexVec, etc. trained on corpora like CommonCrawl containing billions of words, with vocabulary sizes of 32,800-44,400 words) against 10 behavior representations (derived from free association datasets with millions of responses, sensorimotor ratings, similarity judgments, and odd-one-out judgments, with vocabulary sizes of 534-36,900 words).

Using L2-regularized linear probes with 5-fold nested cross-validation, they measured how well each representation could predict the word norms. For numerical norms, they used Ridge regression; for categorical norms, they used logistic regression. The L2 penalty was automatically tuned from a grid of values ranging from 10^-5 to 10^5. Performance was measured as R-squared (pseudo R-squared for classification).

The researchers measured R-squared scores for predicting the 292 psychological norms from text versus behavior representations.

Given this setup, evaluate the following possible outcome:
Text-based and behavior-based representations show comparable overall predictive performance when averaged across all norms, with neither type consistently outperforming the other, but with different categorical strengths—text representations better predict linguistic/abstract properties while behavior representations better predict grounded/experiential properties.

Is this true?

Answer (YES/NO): NO